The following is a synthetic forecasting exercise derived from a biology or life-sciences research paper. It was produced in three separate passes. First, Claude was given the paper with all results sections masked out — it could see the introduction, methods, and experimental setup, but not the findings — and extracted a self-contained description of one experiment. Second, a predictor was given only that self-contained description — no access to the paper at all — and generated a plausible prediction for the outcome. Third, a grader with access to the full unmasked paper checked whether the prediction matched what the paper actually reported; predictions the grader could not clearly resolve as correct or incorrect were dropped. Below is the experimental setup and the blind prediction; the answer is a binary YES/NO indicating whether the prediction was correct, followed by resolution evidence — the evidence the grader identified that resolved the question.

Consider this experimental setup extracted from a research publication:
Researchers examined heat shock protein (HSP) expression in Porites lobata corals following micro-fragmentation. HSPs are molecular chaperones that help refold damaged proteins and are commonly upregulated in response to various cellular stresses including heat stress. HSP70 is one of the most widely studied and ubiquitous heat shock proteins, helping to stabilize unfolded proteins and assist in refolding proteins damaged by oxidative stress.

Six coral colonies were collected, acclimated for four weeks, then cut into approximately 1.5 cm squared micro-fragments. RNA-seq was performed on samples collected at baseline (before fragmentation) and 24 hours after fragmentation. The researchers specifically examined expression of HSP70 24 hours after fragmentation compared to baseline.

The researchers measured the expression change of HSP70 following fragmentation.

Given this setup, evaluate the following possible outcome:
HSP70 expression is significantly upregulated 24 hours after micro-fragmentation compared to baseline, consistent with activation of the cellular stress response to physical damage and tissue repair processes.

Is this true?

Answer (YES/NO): YES